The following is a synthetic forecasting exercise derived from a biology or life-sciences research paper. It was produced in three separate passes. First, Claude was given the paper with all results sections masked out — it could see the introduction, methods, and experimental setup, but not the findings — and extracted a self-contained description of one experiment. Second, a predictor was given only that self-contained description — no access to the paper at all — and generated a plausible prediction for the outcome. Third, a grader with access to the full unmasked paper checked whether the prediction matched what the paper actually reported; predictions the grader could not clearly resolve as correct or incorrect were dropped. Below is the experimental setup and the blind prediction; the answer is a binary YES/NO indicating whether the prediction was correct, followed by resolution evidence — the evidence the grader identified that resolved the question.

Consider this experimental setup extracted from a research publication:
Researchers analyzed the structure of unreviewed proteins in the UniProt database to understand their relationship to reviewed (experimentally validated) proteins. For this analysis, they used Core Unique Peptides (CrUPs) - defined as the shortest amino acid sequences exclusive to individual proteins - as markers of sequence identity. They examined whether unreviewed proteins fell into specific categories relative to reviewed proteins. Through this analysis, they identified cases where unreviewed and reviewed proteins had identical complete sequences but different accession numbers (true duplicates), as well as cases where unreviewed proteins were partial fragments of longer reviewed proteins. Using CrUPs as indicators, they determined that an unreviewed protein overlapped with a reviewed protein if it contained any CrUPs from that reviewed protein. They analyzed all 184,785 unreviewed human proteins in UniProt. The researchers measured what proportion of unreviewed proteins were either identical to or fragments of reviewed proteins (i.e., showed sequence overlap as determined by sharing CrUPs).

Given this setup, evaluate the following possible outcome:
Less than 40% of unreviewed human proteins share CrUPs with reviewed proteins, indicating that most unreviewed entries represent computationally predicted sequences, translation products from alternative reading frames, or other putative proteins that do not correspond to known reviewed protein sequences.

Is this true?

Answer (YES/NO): NO